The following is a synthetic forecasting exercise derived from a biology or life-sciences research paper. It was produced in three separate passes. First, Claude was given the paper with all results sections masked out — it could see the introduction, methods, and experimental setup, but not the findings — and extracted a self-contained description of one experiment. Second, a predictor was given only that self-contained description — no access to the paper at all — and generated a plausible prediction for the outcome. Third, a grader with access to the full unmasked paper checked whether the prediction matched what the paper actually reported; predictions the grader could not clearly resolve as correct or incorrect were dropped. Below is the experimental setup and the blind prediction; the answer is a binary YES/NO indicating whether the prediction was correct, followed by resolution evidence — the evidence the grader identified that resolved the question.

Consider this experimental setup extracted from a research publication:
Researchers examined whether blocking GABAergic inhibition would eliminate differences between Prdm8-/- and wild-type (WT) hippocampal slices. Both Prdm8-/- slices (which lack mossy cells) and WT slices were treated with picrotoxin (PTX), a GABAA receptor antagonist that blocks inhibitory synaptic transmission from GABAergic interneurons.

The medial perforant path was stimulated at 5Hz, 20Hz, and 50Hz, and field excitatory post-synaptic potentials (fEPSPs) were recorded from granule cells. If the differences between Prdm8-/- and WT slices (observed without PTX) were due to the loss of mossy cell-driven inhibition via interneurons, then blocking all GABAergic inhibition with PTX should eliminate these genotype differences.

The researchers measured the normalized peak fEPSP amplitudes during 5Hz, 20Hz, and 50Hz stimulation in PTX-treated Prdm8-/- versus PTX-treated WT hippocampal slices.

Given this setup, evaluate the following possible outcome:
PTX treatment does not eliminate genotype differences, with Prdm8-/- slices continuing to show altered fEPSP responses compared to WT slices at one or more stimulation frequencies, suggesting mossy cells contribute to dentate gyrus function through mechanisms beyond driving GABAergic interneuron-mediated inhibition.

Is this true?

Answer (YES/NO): NO